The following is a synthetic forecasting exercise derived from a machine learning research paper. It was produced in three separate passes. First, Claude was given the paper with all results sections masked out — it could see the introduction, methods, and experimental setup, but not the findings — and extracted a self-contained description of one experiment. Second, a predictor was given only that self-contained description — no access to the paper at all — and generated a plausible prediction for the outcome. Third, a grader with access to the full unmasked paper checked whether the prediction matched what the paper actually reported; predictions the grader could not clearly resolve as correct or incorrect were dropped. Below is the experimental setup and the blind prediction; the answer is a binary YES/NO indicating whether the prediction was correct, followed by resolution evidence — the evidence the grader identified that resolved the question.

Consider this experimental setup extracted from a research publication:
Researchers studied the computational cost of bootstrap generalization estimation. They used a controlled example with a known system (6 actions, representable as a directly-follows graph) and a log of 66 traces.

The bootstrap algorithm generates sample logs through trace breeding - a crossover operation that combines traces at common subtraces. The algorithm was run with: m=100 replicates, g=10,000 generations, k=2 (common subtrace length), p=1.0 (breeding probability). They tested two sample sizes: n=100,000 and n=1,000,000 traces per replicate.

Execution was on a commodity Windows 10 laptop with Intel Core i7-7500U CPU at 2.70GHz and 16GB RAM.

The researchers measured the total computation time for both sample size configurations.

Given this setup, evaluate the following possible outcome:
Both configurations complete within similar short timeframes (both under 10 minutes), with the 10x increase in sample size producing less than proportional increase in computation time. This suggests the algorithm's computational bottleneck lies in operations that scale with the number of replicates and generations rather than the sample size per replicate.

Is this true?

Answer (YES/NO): YES